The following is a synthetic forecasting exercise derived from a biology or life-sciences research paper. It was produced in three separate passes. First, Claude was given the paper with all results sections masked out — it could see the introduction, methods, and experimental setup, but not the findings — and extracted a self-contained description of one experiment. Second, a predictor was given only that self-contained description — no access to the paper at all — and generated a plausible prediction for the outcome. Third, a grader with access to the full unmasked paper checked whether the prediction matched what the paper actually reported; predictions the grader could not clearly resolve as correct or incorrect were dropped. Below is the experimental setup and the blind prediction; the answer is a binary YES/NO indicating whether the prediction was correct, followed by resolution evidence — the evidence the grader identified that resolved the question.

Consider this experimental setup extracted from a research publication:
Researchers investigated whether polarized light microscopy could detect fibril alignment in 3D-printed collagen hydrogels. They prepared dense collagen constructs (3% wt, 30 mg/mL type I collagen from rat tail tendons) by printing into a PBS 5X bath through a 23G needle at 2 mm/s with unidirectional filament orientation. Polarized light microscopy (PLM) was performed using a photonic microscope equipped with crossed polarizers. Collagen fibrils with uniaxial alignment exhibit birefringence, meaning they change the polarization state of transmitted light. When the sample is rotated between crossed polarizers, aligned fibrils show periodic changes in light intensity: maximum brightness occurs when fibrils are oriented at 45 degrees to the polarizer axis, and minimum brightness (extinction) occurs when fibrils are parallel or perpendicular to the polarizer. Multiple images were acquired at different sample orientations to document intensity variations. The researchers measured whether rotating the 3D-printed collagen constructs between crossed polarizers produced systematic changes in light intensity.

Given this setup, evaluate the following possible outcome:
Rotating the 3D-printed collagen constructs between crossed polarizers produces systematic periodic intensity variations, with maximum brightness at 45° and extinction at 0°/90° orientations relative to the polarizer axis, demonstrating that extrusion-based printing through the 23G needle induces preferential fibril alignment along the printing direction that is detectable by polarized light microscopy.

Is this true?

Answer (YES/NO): YES